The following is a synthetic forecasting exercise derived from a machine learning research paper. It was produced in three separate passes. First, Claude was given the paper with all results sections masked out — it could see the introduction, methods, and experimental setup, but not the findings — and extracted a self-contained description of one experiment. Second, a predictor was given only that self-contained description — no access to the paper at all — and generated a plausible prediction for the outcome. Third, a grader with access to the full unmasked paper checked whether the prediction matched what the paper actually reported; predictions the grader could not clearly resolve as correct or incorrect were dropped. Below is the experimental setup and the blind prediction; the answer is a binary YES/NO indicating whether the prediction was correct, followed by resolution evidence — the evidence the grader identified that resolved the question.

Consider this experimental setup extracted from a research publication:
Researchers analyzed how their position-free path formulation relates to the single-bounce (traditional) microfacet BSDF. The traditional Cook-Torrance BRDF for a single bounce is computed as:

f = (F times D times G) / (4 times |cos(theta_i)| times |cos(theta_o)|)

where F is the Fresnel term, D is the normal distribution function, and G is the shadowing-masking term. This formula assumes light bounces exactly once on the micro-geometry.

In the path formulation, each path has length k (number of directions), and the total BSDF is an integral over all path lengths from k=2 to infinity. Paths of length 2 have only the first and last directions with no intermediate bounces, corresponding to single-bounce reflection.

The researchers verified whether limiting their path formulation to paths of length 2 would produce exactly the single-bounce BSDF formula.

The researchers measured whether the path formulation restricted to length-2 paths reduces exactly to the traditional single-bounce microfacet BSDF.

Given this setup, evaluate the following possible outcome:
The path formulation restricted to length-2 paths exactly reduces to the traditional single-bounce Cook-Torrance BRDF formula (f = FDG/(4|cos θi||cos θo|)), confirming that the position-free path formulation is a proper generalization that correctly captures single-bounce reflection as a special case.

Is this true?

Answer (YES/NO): YES